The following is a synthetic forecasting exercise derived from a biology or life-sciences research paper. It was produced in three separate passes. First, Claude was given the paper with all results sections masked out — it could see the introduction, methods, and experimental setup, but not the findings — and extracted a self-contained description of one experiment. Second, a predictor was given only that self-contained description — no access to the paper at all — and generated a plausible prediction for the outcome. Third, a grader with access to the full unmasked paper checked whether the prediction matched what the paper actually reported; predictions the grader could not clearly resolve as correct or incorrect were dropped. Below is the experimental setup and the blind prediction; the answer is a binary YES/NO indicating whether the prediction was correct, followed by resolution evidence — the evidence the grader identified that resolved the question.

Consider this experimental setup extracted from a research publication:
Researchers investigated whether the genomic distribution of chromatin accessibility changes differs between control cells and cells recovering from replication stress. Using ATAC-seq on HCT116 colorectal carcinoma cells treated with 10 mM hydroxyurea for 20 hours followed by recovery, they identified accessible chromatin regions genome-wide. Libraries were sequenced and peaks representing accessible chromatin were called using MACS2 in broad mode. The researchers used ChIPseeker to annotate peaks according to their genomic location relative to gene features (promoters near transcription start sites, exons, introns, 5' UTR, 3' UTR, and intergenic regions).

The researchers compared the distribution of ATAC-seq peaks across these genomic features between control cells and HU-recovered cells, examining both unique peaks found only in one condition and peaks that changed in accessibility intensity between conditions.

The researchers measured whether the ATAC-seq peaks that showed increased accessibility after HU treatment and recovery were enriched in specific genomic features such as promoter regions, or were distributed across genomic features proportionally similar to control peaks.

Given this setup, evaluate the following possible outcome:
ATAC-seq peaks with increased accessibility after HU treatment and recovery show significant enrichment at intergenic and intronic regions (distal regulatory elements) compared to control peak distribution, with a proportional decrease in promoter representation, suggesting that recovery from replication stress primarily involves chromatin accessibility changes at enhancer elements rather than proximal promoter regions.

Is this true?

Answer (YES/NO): NO